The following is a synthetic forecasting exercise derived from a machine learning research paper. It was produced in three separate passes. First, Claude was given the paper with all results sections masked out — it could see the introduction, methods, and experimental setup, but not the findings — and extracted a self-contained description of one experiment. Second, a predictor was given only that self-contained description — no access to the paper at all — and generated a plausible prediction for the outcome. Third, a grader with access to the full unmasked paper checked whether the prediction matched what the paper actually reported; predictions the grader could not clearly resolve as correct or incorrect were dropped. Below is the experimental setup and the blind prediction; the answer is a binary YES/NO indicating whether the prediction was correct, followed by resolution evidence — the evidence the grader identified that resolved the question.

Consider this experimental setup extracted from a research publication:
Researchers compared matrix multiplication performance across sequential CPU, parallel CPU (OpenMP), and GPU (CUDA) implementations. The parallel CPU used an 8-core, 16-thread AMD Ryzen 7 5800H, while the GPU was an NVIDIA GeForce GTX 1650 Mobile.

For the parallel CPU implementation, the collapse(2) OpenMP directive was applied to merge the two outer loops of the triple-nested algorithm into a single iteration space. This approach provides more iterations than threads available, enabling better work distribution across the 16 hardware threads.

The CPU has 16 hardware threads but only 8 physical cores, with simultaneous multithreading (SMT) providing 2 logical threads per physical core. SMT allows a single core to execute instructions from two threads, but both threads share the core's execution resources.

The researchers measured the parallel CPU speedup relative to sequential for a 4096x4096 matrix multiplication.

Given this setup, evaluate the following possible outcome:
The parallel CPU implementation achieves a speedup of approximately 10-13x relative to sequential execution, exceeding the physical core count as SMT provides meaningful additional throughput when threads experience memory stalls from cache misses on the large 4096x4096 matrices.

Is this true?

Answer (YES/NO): YES